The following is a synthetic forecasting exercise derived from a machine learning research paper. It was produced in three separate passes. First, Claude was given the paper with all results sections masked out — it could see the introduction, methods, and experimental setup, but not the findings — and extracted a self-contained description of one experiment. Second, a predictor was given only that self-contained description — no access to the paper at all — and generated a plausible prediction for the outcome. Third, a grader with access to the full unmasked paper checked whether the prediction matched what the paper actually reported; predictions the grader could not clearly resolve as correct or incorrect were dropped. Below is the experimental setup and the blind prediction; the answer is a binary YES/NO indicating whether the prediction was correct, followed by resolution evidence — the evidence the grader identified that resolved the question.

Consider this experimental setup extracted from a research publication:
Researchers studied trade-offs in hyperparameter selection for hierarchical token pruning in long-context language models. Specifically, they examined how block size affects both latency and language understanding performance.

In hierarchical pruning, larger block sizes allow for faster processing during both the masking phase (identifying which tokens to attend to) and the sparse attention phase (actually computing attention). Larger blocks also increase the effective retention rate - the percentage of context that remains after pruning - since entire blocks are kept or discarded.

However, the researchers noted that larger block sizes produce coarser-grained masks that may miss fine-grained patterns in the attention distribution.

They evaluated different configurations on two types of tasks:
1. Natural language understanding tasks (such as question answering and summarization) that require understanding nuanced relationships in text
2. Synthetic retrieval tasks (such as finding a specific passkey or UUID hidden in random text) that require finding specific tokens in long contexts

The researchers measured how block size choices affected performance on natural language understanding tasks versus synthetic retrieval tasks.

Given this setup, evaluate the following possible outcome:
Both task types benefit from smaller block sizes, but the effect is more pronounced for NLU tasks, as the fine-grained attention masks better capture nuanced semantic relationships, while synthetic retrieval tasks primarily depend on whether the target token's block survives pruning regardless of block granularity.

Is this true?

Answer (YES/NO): NO